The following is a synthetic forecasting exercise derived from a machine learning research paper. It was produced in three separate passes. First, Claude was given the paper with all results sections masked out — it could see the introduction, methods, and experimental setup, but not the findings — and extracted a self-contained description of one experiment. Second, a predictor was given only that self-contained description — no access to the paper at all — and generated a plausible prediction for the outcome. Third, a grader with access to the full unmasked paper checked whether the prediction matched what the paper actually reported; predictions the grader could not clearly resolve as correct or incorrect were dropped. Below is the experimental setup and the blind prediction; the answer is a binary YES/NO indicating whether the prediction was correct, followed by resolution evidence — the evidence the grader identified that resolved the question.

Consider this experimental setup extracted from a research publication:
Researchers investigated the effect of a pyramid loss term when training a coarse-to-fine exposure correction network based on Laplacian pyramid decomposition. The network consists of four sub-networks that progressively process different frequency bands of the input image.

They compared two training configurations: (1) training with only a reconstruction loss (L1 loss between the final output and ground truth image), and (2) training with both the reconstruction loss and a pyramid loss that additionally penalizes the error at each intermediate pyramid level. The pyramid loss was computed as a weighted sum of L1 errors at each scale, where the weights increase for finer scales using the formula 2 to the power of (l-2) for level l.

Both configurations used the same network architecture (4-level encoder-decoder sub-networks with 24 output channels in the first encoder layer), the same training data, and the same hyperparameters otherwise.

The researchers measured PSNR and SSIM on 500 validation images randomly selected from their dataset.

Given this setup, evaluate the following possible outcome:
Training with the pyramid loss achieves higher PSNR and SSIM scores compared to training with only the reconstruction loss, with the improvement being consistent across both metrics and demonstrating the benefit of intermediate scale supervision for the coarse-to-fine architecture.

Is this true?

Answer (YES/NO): YES